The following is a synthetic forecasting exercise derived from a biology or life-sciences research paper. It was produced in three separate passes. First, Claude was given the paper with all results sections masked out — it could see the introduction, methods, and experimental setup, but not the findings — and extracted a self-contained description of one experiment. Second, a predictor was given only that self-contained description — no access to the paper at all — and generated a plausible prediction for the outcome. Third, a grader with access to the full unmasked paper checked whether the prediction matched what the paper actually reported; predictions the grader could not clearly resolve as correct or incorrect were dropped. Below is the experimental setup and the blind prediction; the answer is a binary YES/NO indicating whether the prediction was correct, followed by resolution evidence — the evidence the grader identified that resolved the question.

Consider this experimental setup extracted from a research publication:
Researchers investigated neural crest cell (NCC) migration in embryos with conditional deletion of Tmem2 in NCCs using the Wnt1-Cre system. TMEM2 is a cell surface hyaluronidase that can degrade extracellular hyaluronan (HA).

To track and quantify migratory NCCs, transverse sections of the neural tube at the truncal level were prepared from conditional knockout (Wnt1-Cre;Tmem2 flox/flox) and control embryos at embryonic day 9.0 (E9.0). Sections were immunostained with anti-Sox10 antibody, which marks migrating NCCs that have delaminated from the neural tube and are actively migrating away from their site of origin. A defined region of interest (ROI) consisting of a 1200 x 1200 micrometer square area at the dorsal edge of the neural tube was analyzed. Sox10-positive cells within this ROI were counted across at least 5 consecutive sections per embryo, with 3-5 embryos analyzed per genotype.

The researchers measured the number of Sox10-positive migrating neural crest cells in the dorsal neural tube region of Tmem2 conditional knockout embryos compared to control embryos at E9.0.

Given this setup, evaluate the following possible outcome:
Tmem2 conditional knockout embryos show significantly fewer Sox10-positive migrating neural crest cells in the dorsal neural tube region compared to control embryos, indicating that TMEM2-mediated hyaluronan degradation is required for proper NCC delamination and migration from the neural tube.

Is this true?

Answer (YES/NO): YES